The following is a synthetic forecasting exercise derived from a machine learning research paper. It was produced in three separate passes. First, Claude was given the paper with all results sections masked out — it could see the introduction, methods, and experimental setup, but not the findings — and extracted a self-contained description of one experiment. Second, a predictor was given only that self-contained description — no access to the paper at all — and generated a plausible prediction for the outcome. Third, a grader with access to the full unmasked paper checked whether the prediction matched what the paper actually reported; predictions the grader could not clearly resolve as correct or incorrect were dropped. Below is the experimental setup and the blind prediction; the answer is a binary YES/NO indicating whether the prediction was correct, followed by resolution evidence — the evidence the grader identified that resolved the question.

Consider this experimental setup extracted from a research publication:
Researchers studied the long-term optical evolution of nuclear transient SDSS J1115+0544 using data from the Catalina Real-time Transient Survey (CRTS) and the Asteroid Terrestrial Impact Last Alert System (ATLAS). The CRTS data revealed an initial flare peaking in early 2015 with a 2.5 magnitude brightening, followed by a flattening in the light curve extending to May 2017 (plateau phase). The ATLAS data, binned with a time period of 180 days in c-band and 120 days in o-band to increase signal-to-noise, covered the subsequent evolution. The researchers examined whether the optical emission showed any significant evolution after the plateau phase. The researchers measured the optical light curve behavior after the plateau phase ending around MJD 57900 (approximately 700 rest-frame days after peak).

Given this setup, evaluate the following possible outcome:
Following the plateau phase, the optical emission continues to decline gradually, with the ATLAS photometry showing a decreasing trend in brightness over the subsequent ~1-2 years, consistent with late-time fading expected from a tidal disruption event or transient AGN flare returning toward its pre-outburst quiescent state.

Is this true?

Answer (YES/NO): YES